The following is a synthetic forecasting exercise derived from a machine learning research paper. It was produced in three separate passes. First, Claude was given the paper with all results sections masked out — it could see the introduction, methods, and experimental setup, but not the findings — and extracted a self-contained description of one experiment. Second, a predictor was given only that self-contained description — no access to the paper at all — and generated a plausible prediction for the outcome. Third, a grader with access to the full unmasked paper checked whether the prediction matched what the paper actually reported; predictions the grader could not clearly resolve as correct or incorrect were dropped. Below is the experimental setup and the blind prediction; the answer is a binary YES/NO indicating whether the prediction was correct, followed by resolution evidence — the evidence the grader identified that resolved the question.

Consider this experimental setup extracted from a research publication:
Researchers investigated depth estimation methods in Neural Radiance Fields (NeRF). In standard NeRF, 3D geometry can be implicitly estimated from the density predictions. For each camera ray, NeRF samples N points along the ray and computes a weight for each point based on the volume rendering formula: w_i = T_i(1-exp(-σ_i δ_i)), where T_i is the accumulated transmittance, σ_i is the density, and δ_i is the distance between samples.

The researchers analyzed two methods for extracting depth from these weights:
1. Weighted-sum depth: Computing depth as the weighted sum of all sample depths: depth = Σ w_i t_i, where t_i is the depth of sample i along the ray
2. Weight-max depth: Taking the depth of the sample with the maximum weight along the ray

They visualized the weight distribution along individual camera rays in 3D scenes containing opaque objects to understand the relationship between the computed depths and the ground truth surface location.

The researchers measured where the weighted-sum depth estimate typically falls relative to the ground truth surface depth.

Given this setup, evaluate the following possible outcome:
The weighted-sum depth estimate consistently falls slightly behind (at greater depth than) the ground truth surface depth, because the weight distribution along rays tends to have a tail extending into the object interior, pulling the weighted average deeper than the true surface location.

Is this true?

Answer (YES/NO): YES